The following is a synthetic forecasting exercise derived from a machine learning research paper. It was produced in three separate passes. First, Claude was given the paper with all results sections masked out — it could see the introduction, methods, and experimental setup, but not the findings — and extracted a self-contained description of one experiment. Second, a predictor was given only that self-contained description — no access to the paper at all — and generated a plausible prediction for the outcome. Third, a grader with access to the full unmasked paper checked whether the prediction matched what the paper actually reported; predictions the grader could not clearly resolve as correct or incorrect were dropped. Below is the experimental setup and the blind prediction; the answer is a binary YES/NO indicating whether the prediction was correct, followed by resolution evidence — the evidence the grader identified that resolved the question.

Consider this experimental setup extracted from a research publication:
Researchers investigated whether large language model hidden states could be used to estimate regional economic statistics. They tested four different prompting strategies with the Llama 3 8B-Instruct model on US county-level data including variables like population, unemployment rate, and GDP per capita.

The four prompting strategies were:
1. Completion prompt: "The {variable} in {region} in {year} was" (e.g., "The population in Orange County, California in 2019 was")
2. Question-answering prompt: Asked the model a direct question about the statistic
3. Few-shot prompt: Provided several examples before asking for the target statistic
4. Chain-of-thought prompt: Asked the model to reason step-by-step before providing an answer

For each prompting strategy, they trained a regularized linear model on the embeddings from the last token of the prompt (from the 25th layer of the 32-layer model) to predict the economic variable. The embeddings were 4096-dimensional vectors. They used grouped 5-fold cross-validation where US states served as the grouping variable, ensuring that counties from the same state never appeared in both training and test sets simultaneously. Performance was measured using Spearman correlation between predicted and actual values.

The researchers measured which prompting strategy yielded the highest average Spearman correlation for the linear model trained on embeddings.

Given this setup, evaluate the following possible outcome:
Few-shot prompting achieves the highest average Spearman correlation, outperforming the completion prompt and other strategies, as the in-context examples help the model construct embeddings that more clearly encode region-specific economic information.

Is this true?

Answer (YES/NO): NO